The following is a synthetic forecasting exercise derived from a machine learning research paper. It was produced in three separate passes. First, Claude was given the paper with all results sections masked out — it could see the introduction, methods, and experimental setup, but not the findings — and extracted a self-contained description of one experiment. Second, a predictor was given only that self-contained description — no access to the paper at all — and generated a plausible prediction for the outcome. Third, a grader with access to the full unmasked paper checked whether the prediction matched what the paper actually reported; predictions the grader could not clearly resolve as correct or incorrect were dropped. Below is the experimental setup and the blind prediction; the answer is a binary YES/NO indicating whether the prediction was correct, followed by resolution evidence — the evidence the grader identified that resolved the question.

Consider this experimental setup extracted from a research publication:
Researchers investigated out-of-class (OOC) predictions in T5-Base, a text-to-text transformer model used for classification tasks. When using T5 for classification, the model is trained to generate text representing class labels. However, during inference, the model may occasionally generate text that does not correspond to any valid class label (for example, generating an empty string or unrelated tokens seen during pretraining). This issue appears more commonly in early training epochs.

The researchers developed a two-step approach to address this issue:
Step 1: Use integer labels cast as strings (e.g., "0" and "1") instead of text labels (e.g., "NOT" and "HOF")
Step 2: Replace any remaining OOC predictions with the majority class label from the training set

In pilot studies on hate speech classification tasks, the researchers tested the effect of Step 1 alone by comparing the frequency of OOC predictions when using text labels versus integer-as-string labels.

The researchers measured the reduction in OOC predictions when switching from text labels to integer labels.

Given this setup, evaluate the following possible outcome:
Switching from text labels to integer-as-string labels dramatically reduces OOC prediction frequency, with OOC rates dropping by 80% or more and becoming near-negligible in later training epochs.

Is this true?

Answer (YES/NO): NO